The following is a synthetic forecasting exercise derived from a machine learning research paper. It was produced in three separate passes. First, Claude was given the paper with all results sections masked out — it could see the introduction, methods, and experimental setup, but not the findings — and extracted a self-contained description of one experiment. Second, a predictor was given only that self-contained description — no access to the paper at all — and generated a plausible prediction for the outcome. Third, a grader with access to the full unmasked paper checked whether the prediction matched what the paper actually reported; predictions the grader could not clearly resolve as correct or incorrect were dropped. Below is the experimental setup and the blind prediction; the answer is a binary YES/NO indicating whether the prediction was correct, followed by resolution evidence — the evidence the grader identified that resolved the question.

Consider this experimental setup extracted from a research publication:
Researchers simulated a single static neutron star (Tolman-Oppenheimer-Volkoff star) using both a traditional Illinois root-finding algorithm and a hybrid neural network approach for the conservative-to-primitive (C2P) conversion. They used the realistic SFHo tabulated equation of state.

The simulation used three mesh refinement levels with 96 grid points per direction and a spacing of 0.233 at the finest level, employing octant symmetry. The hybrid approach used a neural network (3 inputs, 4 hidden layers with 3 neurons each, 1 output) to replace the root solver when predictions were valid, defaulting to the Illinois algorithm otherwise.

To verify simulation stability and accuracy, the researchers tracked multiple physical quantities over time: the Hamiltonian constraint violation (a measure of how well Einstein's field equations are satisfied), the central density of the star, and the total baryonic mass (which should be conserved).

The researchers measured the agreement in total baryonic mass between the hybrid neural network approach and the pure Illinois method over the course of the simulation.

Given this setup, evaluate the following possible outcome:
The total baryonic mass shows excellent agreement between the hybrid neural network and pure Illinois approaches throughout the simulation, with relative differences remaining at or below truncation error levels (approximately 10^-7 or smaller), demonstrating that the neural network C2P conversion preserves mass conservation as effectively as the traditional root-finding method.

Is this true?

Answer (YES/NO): YES